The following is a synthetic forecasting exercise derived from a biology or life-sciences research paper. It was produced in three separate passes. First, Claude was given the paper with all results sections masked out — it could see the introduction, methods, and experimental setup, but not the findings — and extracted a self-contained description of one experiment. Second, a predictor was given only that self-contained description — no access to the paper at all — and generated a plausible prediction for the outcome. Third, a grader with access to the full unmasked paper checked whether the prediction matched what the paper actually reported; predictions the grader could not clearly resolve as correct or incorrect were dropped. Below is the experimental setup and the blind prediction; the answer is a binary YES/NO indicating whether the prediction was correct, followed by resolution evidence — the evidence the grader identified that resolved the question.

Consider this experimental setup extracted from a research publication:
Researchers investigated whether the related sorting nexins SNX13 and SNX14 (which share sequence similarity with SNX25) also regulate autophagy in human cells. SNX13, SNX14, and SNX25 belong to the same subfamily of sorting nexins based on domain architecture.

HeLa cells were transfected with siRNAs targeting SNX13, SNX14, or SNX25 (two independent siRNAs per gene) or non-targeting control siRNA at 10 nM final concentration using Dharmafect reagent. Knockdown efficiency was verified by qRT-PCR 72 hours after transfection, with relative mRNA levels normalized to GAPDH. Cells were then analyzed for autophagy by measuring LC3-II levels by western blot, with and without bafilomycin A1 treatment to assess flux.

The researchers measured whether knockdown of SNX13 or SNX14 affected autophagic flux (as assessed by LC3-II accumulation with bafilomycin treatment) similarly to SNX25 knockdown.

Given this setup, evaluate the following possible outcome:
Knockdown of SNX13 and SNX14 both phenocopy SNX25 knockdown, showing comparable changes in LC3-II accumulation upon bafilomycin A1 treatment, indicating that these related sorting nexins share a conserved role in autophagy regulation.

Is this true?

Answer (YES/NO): NO